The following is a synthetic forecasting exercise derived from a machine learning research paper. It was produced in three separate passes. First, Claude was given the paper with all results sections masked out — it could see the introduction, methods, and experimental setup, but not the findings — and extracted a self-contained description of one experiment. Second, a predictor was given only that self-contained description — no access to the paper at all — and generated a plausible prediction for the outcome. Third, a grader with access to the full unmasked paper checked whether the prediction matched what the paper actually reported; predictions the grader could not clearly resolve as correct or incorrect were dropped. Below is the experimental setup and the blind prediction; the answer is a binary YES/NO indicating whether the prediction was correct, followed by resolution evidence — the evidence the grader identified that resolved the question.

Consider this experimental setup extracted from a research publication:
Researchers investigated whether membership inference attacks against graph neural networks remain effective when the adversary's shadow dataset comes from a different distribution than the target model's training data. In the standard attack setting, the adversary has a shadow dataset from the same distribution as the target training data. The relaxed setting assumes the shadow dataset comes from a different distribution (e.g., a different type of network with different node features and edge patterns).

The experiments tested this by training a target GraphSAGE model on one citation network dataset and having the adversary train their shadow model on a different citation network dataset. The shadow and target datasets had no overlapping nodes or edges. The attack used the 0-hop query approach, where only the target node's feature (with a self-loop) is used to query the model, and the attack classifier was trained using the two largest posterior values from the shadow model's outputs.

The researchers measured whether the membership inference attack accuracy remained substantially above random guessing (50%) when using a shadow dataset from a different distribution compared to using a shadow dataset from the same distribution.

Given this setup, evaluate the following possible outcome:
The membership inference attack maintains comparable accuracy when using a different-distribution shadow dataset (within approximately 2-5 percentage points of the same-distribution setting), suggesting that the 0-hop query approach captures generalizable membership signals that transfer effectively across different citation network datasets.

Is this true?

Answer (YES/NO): YES